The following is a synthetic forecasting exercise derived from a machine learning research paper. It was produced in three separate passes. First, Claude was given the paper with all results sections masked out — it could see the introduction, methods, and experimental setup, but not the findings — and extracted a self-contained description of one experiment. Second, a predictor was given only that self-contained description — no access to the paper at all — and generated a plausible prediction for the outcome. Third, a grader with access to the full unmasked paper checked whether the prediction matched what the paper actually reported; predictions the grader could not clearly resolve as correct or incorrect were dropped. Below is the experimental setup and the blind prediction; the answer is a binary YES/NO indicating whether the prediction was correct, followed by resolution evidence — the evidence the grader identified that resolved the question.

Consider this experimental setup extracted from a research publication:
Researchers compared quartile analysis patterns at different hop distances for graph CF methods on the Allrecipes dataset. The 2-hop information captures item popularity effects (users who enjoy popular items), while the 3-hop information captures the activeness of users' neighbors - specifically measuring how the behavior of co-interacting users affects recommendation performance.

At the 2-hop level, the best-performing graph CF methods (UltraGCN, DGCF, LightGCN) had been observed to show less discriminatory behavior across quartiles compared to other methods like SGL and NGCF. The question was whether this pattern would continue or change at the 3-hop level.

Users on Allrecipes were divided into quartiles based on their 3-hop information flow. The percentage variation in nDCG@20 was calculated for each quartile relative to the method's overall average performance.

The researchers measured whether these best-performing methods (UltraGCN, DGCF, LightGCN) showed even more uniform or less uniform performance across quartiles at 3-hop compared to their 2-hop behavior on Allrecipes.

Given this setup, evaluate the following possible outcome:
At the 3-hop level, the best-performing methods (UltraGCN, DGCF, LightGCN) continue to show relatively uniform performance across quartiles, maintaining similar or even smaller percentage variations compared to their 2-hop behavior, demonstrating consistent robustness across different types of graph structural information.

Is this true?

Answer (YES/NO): YES